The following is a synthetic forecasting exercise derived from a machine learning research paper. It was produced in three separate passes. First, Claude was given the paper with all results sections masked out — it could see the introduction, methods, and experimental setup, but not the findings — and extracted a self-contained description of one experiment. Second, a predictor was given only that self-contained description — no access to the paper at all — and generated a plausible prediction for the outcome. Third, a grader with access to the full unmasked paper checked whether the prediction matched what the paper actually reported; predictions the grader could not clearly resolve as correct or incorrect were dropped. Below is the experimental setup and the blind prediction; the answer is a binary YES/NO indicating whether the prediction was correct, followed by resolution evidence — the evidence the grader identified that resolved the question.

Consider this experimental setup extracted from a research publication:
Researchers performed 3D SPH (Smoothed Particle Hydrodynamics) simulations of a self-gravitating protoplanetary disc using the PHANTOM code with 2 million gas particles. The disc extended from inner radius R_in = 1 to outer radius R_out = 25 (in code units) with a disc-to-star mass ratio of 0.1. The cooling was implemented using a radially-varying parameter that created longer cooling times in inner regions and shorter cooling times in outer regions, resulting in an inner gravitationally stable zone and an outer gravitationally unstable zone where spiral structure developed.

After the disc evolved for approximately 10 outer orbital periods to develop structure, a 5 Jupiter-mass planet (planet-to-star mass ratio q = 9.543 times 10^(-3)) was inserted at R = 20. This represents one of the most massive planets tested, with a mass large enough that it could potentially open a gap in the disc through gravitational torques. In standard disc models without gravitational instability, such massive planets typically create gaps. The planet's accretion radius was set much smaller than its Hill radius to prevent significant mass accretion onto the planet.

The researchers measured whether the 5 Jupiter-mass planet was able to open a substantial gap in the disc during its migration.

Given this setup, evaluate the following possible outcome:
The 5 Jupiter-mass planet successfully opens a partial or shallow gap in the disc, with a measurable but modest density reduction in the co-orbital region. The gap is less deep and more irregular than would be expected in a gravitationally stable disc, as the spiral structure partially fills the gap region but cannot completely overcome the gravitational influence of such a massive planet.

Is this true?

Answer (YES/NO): NO